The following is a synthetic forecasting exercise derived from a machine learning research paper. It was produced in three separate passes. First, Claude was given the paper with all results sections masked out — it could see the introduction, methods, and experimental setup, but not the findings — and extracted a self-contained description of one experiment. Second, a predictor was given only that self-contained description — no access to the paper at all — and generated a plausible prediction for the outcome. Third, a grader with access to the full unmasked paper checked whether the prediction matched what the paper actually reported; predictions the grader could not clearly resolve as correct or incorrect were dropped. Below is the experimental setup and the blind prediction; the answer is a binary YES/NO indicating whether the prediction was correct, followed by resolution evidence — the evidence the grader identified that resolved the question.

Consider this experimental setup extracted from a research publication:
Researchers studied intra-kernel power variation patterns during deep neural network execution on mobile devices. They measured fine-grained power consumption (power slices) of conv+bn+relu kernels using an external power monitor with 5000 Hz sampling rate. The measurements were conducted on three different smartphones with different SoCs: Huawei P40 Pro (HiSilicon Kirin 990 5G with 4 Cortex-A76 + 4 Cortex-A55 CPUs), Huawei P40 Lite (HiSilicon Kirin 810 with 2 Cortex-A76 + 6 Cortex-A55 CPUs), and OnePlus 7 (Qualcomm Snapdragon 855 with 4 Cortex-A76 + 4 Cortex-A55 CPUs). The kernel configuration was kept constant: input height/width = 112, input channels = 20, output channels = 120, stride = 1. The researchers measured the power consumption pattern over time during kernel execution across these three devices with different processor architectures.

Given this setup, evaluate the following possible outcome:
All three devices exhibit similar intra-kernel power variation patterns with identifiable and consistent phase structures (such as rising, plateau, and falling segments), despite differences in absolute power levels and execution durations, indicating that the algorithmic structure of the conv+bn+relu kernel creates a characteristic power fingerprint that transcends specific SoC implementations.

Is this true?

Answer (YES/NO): NO